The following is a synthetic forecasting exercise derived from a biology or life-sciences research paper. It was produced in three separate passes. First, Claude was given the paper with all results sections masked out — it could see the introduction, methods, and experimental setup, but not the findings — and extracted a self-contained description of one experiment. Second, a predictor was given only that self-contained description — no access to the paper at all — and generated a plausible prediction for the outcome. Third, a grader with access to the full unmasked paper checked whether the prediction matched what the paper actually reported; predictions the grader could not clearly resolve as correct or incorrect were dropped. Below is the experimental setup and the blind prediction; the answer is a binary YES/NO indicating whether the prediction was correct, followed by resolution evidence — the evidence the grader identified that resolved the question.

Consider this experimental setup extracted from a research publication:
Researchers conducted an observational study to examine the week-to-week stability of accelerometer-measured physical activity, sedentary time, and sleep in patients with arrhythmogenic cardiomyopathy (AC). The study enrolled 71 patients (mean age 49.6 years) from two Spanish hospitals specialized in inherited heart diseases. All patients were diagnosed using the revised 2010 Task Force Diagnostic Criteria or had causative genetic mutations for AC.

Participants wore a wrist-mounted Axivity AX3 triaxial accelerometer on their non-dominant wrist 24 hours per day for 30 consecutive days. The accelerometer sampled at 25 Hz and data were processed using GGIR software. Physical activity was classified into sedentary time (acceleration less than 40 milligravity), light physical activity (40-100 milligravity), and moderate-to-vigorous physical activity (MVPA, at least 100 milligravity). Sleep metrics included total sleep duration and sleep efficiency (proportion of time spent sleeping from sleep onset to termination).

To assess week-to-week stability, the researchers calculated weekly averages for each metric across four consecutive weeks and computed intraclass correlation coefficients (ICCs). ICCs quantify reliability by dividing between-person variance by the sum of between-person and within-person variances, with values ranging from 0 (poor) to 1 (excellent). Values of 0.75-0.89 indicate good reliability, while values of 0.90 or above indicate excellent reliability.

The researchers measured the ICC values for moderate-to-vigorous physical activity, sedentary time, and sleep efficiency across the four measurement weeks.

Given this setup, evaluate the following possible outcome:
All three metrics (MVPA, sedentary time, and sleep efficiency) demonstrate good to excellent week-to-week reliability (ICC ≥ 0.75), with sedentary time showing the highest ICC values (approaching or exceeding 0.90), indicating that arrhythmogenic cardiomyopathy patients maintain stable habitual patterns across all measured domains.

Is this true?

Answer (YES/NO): NO